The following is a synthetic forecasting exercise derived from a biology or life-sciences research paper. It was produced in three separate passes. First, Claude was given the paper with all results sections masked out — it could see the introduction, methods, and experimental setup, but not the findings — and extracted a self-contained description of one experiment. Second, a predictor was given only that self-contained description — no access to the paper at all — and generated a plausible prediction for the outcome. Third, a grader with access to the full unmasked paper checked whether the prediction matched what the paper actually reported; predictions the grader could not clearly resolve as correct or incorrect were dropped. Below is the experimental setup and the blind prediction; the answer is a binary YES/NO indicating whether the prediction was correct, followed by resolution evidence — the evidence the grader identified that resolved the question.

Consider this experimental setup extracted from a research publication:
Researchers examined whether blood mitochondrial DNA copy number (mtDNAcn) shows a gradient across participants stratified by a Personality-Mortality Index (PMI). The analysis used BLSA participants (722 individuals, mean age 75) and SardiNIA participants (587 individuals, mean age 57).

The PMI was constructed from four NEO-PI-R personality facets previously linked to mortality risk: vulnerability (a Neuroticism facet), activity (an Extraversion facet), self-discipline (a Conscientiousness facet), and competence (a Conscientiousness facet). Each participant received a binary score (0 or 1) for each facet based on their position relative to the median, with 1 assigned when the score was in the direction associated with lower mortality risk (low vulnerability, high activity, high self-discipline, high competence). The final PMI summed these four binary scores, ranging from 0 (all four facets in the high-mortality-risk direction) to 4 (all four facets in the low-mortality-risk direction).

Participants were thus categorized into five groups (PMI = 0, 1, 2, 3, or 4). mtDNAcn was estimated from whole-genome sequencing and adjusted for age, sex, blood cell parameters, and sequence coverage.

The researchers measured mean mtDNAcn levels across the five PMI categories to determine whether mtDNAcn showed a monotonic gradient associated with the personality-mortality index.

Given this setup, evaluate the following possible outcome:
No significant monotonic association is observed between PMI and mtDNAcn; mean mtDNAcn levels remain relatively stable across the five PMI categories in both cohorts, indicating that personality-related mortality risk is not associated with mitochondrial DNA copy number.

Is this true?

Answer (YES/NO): NO